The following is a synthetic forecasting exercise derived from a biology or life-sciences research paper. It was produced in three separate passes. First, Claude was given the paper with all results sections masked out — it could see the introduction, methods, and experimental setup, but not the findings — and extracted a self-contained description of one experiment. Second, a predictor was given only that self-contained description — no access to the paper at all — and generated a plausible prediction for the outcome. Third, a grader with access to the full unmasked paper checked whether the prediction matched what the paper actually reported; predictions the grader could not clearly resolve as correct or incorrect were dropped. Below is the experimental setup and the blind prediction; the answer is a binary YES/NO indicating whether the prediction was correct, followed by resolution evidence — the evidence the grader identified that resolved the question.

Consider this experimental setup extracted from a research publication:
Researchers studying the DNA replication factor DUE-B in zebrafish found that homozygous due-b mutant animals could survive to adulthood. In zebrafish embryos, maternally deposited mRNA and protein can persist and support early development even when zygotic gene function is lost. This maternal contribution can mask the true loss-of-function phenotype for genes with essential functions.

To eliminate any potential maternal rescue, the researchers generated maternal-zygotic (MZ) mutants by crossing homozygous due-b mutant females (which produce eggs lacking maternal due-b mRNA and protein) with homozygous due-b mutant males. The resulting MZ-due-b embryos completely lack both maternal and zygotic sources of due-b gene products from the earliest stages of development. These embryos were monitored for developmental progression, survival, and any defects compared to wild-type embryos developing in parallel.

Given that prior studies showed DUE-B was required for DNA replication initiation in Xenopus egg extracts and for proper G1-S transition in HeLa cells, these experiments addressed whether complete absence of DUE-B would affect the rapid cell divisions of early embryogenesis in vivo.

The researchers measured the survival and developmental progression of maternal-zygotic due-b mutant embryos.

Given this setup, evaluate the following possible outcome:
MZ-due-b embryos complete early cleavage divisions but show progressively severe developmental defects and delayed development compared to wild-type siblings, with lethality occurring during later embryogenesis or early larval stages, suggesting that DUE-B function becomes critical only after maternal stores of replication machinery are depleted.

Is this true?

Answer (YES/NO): NO